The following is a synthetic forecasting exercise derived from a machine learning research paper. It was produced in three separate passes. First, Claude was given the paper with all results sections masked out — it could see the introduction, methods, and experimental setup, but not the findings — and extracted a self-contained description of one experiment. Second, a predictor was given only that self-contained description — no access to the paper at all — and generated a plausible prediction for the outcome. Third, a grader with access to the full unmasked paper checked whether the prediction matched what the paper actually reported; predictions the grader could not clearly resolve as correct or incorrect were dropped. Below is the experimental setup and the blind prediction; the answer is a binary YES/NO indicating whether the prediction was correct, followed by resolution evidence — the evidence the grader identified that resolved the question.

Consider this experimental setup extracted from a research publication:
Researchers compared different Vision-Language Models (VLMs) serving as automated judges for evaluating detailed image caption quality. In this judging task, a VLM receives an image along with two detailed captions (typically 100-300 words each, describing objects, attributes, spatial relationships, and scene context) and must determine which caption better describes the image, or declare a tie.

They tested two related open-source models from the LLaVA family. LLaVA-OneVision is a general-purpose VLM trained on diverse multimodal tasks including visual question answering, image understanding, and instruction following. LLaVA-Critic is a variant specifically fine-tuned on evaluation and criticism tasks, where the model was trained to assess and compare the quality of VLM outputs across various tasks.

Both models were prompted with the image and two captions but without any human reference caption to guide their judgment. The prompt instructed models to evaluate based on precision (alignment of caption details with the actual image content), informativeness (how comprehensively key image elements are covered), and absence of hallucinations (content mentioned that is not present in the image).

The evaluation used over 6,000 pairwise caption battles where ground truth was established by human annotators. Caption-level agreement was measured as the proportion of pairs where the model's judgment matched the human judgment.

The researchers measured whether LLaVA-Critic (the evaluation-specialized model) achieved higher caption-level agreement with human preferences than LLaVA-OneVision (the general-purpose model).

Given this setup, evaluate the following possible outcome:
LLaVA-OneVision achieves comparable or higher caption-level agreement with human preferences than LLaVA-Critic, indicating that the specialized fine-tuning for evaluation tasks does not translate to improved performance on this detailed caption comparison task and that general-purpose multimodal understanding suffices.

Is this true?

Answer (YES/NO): YES